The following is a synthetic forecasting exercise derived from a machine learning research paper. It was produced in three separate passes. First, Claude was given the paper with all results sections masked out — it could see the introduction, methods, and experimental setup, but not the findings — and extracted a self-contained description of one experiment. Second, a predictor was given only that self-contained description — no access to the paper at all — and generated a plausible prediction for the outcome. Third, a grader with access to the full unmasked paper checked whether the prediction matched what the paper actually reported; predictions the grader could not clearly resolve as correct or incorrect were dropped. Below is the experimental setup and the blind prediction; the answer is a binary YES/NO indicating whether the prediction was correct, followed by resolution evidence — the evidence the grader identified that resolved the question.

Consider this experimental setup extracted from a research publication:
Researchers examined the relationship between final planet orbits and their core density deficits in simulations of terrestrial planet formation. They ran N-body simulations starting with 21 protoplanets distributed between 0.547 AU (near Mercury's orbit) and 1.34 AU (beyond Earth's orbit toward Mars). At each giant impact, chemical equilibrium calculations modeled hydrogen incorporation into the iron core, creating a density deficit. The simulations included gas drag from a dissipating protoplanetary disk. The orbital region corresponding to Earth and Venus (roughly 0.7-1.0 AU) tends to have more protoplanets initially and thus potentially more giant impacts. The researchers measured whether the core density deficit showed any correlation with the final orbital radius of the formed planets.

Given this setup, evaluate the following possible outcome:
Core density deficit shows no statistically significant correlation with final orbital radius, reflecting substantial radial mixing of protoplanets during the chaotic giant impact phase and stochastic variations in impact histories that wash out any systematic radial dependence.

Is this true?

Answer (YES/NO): YES